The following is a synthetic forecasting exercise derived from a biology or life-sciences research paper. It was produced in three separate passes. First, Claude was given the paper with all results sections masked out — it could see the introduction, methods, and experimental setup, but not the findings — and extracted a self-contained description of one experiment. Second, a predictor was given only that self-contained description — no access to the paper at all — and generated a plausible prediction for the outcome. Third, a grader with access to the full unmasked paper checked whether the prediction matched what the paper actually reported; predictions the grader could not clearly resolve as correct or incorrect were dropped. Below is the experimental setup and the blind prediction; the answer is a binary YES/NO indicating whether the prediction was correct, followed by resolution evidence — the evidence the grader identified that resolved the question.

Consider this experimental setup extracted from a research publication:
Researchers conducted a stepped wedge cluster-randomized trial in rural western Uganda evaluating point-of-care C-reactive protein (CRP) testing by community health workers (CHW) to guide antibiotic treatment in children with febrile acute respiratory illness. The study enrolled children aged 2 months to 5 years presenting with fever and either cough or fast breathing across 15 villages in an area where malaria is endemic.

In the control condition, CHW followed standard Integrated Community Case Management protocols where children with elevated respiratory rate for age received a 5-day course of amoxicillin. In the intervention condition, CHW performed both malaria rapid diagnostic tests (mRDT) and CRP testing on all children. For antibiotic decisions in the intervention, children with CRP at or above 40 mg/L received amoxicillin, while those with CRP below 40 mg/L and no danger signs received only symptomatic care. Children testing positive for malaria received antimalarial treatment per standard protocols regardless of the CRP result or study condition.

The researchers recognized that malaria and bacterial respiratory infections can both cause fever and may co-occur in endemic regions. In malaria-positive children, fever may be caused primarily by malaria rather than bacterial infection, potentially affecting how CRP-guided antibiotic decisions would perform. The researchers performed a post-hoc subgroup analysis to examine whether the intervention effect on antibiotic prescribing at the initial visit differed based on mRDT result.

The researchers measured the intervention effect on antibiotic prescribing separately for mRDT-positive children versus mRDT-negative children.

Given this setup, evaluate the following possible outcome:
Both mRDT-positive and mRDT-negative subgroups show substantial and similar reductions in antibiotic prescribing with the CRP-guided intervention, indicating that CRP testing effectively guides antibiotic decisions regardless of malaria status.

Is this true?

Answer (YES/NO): YES